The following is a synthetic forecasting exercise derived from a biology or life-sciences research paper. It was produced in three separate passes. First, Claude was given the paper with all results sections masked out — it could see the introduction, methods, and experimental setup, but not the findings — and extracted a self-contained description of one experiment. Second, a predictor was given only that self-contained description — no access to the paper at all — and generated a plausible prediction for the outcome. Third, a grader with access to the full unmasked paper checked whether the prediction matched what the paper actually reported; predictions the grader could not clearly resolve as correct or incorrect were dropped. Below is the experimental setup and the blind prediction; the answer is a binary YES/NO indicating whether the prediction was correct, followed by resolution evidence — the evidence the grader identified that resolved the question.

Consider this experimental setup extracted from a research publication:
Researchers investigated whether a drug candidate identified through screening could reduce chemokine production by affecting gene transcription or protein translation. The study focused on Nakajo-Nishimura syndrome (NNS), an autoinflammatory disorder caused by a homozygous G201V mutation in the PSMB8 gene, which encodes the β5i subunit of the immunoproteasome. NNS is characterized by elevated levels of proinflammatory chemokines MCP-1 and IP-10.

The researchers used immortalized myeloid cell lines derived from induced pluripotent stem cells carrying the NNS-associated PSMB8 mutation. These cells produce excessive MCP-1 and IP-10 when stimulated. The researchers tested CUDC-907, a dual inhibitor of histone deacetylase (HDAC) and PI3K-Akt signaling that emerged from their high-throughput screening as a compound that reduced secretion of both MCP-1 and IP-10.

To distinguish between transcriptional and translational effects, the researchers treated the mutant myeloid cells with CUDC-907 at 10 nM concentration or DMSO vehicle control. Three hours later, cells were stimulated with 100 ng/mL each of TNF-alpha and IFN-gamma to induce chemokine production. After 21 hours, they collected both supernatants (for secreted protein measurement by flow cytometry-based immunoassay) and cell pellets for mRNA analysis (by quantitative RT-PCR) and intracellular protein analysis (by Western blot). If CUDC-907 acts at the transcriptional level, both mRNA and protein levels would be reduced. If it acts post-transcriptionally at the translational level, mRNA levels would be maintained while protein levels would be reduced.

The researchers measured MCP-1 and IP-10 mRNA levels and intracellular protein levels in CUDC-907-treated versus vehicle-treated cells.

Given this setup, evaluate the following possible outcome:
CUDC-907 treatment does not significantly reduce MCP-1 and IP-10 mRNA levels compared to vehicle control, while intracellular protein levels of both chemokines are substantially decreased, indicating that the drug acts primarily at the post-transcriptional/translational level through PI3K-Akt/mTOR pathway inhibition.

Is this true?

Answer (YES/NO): YES